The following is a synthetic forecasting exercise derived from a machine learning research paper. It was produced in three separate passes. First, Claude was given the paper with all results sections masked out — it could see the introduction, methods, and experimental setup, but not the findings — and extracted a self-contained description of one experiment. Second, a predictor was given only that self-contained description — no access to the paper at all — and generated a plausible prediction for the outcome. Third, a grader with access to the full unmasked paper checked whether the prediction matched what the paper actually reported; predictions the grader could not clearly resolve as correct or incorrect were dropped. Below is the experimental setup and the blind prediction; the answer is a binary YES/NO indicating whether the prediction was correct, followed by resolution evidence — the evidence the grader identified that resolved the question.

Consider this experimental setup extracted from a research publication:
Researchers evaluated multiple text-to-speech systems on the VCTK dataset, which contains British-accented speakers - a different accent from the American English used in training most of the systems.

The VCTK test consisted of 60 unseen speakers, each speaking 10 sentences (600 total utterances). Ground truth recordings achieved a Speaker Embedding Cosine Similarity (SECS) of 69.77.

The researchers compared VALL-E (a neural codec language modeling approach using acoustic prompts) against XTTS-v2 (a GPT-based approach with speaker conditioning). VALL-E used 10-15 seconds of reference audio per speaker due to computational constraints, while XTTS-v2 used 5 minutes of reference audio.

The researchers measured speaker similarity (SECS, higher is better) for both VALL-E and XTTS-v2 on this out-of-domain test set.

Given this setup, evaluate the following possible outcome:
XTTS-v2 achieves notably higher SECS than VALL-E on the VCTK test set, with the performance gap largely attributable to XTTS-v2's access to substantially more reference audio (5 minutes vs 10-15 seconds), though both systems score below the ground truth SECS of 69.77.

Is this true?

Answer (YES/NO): YES